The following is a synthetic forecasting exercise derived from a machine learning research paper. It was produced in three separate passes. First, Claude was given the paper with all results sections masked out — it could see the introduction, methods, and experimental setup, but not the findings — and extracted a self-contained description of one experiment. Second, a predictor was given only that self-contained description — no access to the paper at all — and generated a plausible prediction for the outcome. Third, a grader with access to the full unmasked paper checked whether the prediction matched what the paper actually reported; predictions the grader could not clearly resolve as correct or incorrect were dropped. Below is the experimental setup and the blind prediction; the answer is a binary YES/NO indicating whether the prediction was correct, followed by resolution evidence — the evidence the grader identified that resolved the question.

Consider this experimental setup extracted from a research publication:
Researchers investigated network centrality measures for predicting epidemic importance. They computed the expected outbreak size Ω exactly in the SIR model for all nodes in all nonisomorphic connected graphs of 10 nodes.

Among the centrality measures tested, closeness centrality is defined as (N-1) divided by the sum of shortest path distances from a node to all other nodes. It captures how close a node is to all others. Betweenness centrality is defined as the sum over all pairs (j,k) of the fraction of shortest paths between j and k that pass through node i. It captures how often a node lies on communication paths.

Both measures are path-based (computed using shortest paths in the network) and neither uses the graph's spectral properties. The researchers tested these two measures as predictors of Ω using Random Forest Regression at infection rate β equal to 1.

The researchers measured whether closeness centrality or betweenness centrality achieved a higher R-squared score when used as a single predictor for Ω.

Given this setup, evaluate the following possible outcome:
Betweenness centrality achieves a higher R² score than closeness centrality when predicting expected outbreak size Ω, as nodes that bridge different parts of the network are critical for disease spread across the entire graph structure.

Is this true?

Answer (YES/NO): NO